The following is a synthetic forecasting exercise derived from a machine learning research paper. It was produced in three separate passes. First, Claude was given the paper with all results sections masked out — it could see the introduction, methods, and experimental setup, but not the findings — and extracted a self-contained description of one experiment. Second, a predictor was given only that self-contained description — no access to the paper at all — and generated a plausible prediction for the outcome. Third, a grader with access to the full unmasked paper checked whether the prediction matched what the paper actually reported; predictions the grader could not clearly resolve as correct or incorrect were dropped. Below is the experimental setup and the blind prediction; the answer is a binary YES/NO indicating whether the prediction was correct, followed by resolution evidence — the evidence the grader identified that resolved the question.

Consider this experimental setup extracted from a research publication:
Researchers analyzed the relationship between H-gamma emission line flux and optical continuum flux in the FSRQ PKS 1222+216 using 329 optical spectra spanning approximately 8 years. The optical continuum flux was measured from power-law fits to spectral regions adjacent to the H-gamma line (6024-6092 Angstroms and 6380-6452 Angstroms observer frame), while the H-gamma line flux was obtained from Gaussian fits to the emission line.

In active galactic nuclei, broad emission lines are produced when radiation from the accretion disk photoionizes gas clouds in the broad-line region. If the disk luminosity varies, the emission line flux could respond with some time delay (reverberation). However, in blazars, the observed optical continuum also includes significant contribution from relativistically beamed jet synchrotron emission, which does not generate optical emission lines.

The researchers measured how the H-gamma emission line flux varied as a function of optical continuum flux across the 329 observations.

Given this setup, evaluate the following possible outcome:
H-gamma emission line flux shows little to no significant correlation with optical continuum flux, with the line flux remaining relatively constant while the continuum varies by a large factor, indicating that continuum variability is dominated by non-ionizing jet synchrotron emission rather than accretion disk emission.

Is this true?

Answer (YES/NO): YES